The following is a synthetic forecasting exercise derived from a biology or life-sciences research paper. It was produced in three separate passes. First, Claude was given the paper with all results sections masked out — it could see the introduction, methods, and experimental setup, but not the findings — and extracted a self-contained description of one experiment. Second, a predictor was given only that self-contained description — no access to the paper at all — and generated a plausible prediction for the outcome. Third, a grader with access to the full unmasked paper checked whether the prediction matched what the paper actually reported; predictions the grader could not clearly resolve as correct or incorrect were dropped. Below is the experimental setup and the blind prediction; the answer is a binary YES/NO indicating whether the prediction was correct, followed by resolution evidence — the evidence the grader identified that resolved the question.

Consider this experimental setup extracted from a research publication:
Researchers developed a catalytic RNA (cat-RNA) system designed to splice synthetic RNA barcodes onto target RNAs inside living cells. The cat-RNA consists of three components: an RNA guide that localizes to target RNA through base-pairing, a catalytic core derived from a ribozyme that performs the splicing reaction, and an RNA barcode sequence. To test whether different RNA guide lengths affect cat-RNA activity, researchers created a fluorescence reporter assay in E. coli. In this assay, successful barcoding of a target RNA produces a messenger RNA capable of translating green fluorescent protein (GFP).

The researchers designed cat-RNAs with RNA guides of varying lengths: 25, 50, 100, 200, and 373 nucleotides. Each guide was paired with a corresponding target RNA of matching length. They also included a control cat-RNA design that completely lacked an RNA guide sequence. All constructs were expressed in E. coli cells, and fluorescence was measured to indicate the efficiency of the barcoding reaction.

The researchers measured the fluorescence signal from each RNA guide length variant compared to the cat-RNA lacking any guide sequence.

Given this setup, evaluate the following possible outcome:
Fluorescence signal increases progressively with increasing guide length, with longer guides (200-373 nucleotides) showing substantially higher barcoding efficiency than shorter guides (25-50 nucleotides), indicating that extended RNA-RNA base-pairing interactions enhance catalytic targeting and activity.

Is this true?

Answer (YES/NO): NO